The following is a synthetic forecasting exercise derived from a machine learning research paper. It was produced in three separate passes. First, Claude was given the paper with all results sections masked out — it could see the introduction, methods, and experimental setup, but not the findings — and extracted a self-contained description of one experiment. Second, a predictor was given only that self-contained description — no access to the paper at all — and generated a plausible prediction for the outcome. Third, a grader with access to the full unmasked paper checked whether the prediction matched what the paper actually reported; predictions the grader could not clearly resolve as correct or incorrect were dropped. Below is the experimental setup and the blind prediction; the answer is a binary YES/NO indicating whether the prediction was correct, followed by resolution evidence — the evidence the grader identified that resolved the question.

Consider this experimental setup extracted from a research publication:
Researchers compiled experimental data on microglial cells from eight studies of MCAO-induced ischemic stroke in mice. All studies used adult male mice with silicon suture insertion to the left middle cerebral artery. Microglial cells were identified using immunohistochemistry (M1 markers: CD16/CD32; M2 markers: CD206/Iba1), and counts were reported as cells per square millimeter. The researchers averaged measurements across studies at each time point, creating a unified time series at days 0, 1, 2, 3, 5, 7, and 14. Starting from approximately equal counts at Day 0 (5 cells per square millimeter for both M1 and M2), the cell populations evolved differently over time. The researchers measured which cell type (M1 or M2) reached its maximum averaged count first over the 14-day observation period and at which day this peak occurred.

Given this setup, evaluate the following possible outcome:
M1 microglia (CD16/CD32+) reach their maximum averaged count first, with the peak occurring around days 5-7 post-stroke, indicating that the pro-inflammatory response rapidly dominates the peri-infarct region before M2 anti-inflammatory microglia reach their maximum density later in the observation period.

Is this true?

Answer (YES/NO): NO